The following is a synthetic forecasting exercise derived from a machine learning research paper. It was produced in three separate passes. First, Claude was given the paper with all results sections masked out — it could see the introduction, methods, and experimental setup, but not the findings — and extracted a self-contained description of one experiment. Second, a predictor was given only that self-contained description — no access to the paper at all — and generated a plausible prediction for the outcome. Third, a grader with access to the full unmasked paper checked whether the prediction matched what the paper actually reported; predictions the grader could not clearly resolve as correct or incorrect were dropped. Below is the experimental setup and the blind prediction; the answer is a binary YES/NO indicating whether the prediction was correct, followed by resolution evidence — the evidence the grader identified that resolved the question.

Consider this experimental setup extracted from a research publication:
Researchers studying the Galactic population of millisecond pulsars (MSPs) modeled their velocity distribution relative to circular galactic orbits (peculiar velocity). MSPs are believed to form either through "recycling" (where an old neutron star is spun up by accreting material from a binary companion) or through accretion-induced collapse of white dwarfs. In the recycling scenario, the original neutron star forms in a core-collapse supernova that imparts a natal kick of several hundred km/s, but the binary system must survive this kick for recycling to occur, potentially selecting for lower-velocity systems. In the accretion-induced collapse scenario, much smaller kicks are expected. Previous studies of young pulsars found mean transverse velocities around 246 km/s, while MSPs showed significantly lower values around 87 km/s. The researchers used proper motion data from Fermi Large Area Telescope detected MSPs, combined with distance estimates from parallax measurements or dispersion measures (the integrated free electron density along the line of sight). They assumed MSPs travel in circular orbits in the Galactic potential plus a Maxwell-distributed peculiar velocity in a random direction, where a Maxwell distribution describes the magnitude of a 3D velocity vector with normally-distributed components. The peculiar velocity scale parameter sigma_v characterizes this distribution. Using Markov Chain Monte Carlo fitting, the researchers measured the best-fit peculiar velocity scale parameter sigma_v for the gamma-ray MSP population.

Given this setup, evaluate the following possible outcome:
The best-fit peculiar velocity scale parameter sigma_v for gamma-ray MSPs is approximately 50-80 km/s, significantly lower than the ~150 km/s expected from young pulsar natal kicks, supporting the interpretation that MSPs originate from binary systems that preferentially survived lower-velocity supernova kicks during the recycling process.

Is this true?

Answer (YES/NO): YES